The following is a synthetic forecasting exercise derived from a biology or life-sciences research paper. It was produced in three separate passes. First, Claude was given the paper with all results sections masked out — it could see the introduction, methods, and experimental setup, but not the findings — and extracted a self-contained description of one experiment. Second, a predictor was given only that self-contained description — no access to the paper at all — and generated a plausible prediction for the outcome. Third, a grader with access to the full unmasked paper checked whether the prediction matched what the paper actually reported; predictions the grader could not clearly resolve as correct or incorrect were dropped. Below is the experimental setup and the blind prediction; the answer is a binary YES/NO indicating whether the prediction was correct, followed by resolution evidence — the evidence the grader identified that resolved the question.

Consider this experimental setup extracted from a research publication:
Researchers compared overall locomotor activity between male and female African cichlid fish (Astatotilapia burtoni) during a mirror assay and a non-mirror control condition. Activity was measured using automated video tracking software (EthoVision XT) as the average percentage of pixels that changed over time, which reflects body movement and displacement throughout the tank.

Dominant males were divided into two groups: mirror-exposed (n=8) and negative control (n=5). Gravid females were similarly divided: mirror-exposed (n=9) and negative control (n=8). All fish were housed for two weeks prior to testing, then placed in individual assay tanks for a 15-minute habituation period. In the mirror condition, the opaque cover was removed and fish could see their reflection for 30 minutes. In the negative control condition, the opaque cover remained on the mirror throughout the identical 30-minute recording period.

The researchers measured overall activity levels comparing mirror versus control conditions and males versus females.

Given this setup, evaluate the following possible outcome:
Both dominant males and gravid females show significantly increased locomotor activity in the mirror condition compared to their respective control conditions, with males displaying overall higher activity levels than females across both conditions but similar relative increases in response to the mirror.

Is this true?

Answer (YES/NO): NO